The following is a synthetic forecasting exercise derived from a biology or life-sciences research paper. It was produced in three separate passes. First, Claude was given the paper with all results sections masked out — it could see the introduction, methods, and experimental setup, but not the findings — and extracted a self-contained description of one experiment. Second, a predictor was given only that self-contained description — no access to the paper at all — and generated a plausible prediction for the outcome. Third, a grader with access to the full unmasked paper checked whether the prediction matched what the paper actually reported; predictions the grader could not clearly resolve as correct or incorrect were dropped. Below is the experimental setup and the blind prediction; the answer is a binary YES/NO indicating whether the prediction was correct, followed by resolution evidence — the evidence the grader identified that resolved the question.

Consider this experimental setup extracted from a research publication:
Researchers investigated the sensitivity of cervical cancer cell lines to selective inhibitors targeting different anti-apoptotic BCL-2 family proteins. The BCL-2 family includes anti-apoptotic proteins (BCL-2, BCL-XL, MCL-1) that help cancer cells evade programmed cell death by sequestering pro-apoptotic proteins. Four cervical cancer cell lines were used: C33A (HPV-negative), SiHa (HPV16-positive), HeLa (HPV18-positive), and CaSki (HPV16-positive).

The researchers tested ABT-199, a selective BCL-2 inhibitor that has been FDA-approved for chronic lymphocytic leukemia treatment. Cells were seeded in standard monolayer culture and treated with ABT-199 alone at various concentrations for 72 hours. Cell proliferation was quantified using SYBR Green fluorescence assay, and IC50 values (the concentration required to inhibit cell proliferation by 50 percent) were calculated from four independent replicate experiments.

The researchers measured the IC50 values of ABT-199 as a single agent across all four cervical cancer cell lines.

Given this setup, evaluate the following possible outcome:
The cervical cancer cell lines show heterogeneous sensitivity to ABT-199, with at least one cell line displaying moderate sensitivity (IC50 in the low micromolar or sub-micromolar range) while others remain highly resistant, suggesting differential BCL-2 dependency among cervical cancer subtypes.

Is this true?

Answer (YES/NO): NO